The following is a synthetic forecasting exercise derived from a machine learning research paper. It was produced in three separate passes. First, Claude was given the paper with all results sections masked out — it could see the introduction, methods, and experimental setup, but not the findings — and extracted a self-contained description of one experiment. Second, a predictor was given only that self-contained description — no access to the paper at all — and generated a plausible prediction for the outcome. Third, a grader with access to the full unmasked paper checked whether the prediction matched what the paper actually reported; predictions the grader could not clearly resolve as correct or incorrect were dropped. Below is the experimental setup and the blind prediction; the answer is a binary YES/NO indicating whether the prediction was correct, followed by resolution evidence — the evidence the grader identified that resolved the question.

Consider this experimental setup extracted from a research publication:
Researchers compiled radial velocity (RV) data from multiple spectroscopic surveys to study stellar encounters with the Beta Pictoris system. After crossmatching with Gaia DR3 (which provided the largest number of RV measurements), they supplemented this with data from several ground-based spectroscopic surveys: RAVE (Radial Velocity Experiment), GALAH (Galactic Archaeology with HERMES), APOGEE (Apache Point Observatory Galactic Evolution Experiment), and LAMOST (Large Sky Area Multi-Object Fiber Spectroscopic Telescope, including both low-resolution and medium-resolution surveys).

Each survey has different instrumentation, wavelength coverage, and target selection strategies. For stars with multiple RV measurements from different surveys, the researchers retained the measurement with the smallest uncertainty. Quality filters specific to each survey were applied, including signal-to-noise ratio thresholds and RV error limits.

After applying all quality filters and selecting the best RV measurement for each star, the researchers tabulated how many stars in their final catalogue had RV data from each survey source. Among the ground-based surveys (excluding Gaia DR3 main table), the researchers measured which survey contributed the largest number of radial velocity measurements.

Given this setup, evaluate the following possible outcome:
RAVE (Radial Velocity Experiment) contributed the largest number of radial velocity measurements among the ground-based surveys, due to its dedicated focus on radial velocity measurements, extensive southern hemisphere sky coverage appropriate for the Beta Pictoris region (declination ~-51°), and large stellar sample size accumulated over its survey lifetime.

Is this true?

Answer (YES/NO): NO